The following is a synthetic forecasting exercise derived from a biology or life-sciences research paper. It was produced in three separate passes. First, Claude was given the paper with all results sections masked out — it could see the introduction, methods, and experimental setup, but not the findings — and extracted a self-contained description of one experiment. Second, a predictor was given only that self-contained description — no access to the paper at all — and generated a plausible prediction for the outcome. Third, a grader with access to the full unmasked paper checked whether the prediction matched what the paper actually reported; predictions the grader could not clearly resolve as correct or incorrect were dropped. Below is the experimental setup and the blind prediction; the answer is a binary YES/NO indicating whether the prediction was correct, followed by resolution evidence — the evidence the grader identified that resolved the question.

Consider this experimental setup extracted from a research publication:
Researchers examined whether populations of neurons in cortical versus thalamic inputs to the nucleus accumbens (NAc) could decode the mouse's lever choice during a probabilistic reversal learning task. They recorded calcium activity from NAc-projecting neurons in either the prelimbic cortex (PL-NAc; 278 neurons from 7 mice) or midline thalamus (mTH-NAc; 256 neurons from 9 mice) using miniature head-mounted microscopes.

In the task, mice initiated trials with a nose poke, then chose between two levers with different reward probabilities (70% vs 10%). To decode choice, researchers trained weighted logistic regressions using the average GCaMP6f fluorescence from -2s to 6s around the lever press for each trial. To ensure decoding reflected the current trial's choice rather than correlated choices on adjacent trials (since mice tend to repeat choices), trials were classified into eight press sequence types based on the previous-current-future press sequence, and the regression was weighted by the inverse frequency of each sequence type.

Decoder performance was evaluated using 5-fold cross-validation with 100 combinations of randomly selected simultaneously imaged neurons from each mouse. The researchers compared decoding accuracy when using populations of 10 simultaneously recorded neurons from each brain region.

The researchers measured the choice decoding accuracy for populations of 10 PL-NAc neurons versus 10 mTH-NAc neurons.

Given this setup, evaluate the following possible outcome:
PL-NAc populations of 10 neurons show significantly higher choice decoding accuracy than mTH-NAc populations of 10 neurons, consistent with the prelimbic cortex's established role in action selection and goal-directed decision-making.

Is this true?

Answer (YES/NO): YES